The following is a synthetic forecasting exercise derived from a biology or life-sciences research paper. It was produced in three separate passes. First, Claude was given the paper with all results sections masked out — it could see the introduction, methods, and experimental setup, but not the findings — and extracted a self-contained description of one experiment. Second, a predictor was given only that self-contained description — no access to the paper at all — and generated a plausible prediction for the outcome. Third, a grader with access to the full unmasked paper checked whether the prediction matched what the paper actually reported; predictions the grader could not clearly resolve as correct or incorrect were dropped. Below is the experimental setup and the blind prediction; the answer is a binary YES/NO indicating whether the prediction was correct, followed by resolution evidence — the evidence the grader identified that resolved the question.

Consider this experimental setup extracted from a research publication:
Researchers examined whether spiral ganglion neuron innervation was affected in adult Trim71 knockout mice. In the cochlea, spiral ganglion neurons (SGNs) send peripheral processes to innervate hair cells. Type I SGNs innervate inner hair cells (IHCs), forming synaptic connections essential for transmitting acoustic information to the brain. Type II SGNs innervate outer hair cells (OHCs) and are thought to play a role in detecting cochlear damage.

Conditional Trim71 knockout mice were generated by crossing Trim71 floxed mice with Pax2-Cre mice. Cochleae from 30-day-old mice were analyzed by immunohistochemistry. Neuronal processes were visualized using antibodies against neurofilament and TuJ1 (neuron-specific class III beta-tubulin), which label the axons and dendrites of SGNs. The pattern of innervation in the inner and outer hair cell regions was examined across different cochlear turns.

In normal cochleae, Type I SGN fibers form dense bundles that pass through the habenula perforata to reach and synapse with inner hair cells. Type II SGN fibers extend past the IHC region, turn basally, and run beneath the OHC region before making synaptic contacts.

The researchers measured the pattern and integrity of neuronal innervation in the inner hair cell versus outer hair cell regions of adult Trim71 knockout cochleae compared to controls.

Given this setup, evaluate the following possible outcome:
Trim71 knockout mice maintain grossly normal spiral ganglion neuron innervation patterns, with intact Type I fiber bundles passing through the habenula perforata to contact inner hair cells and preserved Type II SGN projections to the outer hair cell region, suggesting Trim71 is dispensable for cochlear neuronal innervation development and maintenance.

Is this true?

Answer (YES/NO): NO